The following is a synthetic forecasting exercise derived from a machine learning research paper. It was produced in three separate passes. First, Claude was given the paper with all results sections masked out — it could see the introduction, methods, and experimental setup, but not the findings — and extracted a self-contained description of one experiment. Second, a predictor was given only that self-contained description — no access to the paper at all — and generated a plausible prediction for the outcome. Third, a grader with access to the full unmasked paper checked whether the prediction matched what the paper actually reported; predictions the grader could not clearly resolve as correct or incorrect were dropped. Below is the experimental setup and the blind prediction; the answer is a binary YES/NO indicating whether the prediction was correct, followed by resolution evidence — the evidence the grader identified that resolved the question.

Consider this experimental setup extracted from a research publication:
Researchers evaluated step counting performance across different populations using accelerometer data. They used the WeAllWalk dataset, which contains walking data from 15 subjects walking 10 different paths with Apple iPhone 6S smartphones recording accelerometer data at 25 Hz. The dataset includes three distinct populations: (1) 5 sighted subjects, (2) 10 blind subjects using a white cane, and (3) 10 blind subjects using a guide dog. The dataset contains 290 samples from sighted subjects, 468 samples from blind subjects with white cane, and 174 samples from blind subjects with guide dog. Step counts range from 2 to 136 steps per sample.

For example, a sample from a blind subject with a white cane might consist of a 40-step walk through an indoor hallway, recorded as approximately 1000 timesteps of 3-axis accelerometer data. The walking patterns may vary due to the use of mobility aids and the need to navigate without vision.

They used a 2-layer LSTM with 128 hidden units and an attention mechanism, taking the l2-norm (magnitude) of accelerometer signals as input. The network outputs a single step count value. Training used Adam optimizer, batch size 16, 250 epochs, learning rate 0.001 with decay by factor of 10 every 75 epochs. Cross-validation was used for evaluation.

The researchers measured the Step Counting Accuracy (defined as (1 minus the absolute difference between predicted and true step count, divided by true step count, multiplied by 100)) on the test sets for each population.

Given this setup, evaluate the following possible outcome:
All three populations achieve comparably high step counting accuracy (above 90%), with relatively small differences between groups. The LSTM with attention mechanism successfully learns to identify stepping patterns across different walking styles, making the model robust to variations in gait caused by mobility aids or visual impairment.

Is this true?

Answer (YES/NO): NO